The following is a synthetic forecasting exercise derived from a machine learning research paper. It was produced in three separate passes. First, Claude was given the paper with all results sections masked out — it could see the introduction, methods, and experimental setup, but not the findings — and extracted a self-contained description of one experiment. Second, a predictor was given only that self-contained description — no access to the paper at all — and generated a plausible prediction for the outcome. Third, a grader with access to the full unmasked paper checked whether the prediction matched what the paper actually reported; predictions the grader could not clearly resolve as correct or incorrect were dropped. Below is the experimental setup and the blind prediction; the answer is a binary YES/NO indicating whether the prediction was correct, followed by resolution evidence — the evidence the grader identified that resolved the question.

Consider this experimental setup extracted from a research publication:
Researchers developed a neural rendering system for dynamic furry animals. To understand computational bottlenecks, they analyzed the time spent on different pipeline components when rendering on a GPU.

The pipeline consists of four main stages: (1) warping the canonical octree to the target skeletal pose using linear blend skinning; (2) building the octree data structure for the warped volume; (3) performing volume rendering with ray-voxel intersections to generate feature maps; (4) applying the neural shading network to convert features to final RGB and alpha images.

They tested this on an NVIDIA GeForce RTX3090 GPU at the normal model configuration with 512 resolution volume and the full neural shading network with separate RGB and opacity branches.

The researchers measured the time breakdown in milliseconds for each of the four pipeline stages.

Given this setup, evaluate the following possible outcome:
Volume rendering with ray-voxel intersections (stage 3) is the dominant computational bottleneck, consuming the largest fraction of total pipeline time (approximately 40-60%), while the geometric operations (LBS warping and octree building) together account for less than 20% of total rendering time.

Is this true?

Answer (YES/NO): NO